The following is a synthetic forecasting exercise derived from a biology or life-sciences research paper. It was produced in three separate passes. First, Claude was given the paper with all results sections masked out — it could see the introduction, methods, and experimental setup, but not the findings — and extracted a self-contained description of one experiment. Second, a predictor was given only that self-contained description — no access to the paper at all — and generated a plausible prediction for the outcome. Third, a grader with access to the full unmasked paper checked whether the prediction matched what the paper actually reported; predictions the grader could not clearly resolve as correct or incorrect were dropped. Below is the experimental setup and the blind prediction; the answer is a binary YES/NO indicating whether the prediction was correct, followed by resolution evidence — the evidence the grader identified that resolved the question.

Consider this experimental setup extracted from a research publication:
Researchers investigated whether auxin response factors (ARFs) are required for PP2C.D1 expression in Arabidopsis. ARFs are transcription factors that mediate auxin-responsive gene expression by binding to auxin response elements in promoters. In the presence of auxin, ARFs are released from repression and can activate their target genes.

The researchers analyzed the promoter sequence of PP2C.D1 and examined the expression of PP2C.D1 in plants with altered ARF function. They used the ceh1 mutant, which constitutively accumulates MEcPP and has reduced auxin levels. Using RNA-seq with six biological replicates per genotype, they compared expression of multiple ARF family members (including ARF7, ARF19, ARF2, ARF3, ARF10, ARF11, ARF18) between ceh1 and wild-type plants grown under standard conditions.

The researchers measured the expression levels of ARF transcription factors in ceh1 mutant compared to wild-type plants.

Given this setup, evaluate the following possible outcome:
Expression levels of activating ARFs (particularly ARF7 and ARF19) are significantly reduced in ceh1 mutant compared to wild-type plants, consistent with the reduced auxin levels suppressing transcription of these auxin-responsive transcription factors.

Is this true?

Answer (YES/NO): YES